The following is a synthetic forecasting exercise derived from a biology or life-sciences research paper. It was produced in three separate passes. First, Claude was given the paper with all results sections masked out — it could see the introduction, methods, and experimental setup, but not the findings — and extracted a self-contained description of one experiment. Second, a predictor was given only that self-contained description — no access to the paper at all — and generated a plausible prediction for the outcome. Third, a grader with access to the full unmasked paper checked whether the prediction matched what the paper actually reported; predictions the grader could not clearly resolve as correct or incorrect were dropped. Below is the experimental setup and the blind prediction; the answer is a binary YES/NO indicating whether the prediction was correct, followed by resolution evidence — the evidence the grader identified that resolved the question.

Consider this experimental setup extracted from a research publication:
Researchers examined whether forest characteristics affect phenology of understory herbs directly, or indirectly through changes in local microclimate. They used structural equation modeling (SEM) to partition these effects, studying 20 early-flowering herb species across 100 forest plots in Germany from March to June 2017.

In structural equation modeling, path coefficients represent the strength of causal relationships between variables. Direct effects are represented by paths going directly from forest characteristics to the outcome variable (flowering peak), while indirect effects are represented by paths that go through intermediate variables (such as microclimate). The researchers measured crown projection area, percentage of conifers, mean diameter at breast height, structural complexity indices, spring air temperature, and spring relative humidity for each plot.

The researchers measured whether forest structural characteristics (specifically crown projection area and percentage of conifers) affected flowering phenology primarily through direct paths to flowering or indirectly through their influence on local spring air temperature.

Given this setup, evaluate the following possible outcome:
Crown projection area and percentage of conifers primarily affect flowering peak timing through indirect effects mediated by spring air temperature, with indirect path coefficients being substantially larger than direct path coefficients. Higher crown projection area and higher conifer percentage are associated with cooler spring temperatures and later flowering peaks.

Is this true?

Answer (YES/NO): NO